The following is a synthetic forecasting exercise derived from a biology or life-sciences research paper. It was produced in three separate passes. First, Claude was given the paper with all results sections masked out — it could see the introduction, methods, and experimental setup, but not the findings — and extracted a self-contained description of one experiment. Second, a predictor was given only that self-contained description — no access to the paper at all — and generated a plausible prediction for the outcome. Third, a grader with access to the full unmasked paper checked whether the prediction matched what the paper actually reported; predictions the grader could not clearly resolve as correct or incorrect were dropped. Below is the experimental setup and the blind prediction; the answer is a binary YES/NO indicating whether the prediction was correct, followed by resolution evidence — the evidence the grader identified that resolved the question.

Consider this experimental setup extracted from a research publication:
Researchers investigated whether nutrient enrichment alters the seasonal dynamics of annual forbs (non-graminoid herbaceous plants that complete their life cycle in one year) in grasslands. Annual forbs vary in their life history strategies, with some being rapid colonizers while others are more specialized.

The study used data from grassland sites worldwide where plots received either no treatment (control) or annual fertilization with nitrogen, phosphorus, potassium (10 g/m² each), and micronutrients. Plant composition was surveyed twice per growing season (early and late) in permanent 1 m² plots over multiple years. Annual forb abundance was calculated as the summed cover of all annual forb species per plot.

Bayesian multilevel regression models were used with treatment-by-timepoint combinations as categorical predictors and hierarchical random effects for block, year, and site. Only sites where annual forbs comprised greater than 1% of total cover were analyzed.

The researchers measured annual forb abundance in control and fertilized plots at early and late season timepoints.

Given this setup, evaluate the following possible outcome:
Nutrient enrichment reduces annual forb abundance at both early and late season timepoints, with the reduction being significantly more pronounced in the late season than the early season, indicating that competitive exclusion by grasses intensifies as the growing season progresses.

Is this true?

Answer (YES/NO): NO